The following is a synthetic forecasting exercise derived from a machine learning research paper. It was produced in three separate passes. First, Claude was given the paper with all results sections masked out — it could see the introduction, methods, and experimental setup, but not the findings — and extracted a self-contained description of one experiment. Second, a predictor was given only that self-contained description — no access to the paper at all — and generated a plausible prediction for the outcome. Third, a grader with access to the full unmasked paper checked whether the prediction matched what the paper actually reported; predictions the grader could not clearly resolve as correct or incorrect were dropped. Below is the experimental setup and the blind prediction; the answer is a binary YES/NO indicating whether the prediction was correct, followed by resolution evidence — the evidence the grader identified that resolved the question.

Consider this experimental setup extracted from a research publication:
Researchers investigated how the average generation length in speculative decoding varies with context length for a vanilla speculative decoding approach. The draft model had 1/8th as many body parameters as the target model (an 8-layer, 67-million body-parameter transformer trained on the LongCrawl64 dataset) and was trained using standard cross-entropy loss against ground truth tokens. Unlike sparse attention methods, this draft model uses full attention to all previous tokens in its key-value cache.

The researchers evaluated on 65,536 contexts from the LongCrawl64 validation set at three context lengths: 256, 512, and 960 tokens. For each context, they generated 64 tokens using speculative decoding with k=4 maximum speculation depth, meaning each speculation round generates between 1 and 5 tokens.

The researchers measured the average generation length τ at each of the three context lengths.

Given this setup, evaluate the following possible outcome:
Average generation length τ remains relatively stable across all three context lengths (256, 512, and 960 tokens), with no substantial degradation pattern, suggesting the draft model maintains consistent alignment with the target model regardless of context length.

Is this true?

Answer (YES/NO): YES